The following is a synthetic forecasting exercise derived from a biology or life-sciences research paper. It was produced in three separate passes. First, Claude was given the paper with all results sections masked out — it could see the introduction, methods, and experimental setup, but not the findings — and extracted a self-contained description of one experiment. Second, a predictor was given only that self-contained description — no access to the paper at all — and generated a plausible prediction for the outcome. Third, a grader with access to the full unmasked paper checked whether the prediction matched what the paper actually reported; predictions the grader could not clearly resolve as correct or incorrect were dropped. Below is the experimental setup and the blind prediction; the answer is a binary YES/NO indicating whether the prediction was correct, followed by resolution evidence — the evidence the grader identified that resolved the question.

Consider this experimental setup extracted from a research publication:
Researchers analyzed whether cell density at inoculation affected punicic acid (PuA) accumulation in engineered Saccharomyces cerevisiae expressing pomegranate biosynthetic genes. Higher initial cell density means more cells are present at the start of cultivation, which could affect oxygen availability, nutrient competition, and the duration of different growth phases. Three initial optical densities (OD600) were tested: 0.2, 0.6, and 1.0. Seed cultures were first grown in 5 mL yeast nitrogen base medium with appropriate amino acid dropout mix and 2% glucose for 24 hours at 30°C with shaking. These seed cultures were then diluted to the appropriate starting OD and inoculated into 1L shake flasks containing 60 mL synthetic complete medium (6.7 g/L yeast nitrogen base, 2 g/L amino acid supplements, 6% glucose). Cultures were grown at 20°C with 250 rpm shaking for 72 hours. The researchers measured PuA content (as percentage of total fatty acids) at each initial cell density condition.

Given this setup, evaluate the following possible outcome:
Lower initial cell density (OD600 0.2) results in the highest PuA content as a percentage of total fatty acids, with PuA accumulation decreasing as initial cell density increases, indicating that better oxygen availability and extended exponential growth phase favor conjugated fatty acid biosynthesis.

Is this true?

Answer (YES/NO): NO